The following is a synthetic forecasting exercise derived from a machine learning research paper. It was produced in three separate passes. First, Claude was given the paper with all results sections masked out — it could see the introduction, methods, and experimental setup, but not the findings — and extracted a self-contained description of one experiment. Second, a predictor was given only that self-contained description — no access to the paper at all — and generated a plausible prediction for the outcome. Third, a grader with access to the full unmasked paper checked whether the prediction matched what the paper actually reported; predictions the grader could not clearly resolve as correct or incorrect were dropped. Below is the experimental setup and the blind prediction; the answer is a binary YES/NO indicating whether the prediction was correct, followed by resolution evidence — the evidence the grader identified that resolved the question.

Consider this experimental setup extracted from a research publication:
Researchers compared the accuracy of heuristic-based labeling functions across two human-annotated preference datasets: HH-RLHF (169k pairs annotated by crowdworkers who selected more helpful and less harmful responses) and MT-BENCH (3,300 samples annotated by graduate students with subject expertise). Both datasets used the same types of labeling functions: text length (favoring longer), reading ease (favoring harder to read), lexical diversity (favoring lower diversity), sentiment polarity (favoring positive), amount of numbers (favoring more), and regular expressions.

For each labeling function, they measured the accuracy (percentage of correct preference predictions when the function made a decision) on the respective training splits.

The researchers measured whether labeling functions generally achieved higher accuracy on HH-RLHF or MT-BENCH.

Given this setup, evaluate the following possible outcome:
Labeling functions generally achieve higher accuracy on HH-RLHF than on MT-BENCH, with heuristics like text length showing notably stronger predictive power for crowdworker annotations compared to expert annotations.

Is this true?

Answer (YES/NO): NO